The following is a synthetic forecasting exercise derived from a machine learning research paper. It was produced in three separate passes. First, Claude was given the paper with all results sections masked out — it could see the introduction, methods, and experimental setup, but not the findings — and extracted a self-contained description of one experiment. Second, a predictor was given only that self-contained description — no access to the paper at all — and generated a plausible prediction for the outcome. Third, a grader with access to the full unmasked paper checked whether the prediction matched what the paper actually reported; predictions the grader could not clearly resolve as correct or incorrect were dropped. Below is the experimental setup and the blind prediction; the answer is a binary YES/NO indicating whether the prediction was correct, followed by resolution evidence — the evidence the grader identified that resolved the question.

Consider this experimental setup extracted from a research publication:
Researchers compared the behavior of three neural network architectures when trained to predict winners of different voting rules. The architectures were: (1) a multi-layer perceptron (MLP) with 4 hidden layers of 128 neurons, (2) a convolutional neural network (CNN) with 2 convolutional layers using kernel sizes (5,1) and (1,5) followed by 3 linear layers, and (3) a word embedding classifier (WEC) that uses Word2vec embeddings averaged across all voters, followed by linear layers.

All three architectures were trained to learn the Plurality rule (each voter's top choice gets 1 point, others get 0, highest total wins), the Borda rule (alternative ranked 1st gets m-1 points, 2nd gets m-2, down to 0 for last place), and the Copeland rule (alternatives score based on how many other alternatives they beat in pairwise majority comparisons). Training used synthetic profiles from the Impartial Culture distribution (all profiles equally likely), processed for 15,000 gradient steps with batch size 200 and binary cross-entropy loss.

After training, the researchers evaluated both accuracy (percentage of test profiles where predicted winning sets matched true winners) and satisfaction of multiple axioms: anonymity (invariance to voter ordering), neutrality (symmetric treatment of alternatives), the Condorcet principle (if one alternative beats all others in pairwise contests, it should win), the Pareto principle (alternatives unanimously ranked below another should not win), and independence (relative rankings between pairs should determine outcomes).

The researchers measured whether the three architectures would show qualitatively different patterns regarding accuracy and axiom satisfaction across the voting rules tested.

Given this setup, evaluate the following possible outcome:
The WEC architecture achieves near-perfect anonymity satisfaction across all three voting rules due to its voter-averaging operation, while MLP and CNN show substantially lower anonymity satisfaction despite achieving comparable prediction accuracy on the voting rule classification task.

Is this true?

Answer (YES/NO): YES